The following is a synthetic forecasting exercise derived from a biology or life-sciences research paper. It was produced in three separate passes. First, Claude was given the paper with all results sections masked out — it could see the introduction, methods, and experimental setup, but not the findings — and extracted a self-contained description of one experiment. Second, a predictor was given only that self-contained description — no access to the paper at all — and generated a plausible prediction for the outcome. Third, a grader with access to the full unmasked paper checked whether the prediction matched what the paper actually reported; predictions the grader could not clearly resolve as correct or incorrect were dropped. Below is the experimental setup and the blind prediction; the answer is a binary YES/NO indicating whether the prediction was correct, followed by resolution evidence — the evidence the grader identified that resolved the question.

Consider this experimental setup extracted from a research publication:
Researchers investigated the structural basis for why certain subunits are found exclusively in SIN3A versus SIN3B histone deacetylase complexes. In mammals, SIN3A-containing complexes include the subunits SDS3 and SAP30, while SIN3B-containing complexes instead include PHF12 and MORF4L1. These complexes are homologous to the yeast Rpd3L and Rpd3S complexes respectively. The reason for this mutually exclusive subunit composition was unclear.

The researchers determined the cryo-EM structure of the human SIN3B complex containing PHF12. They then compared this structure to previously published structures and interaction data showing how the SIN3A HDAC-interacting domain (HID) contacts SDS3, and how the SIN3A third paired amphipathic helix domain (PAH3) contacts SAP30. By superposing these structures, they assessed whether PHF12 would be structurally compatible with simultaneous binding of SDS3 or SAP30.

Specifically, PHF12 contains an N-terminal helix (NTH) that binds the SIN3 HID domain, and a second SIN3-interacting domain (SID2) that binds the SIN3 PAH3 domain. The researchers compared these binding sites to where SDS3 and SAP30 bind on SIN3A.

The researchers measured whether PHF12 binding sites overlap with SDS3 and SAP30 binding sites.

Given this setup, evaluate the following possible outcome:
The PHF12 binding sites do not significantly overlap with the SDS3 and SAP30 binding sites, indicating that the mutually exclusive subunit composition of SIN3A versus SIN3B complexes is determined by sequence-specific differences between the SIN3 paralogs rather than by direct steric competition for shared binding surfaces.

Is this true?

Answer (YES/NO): NO